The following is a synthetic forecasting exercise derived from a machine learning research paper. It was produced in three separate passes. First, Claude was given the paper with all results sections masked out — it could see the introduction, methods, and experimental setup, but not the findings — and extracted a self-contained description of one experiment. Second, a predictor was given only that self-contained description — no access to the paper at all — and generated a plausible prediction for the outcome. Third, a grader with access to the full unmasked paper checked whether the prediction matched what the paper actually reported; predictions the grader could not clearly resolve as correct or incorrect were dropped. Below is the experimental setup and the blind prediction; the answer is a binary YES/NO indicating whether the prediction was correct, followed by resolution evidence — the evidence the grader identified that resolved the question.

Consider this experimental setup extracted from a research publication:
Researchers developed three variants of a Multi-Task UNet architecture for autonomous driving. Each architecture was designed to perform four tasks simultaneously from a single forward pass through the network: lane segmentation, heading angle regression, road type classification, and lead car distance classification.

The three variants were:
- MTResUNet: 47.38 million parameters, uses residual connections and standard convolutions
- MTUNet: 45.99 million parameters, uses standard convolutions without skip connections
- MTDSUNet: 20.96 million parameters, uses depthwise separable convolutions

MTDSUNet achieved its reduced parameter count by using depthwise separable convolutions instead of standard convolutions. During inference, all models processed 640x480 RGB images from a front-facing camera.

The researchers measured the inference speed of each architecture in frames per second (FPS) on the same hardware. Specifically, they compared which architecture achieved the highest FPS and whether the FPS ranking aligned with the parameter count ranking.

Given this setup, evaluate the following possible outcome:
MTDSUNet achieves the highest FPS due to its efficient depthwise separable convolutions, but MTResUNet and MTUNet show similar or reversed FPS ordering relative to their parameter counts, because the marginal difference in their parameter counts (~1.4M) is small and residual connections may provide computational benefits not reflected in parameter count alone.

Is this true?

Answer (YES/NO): NO